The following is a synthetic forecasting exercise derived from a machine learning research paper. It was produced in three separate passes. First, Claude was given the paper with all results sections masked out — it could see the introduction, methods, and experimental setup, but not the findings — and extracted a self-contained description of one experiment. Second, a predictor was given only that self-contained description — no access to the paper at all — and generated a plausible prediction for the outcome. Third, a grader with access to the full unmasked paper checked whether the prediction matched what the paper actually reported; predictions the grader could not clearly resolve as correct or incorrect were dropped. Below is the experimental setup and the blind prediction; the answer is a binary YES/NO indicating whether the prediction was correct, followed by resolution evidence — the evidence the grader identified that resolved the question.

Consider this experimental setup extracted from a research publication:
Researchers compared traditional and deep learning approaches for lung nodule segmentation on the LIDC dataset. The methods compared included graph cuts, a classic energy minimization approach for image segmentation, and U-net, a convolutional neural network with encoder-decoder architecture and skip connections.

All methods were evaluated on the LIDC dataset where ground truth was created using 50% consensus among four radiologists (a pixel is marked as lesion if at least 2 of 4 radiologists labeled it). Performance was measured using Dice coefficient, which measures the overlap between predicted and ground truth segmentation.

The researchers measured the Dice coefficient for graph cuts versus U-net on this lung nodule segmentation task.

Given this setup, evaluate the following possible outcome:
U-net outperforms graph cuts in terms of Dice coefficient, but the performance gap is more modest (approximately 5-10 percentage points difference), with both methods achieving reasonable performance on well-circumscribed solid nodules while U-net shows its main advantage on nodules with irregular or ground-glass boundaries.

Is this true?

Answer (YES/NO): NO